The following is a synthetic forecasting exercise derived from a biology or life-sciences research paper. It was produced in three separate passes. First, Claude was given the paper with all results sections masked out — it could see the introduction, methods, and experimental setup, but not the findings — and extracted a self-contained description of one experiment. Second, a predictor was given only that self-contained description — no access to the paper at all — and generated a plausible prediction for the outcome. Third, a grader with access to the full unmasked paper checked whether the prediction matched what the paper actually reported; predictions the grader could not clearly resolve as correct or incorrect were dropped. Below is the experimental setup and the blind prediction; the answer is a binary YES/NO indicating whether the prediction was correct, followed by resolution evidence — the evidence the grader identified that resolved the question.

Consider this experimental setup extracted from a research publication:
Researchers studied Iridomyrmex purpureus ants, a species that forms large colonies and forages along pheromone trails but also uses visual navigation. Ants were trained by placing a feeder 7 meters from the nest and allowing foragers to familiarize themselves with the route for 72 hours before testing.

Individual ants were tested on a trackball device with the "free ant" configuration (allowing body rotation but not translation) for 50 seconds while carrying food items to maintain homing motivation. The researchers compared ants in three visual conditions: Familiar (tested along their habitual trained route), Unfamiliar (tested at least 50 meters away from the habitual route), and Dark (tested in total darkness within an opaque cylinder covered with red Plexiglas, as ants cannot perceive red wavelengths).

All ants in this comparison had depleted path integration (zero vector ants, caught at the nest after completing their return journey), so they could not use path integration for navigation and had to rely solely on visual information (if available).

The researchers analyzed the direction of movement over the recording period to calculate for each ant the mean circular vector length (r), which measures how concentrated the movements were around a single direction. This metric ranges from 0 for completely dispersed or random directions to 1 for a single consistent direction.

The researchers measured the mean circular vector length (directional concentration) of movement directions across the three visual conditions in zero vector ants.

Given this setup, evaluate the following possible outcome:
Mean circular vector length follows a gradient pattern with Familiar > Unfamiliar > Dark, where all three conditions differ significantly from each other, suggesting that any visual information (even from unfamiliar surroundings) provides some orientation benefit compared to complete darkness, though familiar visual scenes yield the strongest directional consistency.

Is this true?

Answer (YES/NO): NO